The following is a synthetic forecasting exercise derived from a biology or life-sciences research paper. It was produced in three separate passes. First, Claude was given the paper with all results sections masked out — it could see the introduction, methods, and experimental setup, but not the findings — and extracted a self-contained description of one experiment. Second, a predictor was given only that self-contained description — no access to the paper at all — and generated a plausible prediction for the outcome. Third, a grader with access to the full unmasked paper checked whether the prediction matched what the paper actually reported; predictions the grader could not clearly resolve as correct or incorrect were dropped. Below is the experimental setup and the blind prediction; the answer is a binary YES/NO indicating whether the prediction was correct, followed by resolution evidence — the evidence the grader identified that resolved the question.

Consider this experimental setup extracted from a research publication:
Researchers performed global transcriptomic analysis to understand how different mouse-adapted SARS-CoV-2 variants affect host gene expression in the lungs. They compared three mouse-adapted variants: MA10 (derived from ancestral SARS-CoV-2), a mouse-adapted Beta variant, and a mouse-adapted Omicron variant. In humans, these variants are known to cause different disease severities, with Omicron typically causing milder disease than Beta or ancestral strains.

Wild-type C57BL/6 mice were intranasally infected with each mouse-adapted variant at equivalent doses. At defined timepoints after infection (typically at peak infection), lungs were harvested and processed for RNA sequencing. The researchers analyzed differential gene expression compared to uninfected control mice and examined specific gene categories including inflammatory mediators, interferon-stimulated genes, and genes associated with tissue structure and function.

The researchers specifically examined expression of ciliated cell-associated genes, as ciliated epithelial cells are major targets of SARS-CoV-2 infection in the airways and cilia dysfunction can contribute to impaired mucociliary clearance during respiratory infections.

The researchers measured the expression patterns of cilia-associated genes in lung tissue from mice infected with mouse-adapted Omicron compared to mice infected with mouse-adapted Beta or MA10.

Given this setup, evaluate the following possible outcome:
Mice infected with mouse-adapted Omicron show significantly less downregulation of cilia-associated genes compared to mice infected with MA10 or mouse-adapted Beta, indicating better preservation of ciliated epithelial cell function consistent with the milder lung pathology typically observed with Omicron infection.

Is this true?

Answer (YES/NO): YES